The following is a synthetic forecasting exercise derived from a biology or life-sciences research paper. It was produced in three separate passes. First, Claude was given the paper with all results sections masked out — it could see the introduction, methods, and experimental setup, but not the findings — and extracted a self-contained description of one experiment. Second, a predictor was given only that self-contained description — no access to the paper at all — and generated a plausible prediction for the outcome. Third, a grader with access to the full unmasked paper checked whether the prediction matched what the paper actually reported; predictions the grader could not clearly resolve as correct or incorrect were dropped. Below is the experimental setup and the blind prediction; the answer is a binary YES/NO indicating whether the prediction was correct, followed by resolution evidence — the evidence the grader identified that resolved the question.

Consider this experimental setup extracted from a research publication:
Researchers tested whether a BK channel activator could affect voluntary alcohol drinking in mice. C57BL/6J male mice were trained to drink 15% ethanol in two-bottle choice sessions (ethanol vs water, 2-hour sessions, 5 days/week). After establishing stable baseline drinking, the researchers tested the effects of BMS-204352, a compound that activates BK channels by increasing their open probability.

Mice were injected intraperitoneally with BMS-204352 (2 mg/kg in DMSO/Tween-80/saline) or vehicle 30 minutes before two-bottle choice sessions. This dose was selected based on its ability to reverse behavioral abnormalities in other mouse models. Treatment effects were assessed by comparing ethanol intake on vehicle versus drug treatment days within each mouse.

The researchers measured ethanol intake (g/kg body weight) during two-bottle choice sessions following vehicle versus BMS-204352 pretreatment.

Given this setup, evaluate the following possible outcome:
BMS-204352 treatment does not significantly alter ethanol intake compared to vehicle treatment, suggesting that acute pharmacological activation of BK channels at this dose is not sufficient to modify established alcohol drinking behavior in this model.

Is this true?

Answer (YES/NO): YES